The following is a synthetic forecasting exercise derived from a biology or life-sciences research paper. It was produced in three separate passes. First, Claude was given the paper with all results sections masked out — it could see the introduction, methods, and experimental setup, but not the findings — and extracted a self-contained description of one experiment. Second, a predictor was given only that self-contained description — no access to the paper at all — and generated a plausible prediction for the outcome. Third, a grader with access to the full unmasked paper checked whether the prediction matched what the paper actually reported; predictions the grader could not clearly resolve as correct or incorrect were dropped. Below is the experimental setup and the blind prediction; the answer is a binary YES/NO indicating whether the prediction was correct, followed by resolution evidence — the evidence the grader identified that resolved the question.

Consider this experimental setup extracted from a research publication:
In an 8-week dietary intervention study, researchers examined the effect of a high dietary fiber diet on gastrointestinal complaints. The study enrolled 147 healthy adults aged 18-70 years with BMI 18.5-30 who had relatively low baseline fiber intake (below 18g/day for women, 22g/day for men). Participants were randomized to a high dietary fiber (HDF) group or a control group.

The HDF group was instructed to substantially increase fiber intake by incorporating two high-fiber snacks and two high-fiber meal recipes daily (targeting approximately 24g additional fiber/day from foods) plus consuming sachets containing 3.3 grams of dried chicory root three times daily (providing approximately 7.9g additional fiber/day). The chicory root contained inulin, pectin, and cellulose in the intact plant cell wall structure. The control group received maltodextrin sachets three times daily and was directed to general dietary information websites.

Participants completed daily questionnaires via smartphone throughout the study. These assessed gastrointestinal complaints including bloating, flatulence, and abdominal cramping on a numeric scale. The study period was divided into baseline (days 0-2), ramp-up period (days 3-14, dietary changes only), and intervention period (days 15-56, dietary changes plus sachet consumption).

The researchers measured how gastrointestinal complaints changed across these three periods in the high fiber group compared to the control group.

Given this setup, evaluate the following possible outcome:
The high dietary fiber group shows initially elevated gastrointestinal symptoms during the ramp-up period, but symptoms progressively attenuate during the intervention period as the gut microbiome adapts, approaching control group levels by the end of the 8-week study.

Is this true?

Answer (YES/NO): NO